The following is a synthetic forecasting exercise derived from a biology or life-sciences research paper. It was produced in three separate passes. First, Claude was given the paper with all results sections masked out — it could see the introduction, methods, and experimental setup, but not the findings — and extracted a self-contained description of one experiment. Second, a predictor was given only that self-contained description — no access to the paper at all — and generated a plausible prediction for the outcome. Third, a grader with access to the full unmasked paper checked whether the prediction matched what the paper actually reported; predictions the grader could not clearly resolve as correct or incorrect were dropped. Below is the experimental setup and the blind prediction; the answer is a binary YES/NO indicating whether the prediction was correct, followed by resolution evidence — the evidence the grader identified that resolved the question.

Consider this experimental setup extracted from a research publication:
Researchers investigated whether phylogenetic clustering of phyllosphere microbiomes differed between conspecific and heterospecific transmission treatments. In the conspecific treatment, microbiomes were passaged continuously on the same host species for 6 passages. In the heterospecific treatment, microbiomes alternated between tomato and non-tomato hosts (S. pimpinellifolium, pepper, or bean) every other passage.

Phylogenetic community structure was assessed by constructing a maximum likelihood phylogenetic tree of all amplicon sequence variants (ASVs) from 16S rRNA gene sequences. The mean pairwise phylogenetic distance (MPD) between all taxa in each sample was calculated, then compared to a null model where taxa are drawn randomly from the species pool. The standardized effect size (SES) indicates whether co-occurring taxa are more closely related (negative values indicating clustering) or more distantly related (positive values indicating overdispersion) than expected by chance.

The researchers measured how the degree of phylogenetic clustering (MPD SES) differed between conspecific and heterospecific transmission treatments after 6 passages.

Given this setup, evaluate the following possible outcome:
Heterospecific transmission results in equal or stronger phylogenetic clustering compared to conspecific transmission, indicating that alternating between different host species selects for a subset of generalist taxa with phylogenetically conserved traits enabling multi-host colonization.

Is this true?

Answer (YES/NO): NO